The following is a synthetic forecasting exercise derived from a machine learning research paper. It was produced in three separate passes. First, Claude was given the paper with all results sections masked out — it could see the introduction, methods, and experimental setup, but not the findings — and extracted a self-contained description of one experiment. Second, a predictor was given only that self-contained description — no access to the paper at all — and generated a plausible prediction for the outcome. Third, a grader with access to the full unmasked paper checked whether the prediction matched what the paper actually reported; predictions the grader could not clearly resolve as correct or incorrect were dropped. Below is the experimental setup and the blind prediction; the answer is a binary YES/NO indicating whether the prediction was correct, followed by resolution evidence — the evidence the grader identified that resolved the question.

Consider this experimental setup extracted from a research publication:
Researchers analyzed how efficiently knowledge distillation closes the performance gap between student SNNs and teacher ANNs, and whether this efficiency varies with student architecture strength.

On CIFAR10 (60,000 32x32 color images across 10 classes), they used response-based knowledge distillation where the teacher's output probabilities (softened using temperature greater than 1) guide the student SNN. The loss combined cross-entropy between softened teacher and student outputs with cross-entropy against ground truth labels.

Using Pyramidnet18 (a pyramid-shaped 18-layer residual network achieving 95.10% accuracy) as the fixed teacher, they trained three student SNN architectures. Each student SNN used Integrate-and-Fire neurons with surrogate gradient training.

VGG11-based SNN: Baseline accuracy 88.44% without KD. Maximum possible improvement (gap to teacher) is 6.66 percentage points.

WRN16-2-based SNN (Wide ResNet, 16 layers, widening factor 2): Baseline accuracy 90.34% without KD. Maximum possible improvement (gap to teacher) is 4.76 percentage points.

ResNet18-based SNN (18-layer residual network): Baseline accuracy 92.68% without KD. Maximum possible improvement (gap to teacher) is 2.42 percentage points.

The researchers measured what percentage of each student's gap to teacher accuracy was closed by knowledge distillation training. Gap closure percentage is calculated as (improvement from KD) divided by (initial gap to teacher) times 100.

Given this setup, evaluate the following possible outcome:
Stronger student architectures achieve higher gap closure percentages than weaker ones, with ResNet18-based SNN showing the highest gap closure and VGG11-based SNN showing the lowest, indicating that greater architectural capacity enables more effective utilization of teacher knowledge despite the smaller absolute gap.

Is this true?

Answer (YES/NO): YES